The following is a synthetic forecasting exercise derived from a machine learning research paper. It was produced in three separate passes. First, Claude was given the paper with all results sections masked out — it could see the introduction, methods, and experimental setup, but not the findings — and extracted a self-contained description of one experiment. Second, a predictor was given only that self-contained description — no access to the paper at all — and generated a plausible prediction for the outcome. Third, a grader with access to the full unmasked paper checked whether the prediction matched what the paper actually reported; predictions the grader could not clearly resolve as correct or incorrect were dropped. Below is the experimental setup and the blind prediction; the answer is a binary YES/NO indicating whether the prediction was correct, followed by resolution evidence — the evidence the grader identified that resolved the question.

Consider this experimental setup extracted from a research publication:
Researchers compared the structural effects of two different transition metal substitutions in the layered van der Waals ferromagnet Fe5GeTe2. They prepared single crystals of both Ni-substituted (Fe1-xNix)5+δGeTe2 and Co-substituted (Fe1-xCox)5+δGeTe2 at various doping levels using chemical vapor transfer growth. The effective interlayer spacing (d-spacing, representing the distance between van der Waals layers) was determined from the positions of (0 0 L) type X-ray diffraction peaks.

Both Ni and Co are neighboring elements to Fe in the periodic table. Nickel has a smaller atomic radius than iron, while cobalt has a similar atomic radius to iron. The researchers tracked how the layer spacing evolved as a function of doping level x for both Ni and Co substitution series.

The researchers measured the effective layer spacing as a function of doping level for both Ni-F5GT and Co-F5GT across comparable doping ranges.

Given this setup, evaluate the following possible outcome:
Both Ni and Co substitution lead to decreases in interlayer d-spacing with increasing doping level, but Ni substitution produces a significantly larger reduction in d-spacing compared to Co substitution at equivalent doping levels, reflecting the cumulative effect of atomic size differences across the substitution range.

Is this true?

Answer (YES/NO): NO